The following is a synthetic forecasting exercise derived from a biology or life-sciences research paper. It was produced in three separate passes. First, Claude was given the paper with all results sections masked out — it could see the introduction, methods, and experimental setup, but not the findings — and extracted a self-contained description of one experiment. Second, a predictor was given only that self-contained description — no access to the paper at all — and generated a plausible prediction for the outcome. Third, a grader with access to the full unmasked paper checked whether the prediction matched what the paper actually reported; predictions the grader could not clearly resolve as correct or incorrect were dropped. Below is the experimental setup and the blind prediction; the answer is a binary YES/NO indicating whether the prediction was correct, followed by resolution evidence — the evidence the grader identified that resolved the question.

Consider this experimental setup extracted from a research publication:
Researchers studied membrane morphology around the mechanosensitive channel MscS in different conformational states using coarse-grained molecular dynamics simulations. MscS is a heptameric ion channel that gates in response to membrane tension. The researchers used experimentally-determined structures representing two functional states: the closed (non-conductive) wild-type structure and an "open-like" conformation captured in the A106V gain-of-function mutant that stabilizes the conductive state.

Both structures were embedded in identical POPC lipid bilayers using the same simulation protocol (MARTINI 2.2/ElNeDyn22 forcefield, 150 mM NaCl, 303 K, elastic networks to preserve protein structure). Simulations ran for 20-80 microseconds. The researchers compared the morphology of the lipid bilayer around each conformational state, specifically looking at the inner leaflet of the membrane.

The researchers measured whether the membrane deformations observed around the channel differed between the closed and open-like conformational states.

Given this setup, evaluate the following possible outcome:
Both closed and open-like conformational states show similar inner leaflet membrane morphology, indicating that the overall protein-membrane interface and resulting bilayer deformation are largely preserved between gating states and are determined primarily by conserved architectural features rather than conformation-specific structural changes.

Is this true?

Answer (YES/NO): NO